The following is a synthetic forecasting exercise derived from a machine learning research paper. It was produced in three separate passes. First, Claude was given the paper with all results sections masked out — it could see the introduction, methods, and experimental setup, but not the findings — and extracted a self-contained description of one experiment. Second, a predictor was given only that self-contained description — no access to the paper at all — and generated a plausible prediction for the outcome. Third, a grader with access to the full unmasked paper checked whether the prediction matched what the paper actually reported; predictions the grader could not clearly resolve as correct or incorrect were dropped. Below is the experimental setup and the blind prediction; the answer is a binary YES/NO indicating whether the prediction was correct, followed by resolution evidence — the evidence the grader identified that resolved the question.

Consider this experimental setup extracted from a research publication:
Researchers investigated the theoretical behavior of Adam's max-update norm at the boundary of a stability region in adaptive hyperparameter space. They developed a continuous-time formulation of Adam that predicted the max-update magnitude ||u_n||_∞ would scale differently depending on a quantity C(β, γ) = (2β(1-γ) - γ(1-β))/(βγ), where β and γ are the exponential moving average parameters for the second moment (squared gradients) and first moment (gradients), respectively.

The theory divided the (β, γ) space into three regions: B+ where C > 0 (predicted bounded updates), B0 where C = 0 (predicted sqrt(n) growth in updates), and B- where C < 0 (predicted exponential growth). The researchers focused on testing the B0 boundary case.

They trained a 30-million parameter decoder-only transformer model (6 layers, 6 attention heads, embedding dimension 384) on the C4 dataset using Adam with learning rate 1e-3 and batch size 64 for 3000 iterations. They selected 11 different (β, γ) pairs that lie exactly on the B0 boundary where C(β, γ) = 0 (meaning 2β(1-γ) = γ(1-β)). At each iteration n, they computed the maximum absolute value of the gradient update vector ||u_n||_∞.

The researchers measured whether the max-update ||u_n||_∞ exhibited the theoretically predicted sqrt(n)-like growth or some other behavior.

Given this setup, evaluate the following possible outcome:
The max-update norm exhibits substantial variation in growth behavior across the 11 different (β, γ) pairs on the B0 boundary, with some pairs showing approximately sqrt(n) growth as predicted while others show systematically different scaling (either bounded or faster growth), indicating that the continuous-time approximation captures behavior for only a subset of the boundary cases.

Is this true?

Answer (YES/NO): NO